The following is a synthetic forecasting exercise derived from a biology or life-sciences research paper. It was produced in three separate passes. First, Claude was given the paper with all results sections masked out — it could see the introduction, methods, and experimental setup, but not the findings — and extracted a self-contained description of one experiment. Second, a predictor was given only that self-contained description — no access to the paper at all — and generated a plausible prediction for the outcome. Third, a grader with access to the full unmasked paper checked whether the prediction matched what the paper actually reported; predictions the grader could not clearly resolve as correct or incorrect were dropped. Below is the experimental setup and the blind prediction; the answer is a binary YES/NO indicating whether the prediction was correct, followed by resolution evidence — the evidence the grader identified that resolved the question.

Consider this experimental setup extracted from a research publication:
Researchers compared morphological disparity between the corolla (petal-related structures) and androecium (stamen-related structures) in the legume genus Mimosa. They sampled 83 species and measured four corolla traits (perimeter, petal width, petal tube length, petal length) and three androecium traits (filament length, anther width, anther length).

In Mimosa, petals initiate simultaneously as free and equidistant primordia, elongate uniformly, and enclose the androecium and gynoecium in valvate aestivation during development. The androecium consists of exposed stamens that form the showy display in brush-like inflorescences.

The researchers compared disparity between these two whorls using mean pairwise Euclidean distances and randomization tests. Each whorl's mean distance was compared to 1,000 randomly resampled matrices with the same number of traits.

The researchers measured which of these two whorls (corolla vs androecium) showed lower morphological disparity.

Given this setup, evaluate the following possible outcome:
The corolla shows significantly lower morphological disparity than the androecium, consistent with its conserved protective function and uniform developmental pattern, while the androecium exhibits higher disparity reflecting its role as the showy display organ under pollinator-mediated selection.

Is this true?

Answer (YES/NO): NO